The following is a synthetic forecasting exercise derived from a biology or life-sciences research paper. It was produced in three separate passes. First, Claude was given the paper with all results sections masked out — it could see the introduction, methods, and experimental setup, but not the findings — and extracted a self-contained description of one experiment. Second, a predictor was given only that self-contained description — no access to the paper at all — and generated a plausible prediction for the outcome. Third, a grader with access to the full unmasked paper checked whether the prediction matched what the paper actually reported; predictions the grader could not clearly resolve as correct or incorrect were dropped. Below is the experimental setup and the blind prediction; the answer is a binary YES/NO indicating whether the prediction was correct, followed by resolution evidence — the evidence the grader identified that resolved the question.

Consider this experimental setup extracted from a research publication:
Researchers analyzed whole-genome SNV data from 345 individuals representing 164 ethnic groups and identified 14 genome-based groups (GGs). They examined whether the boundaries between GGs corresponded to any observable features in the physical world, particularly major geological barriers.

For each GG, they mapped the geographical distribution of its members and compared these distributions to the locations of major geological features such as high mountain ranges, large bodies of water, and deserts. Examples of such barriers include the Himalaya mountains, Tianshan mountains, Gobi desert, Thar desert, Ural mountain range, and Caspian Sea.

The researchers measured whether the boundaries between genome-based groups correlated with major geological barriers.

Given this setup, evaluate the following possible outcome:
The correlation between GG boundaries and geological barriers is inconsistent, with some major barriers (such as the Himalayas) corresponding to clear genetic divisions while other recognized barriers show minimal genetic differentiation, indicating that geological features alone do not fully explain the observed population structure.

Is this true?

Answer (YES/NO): NO